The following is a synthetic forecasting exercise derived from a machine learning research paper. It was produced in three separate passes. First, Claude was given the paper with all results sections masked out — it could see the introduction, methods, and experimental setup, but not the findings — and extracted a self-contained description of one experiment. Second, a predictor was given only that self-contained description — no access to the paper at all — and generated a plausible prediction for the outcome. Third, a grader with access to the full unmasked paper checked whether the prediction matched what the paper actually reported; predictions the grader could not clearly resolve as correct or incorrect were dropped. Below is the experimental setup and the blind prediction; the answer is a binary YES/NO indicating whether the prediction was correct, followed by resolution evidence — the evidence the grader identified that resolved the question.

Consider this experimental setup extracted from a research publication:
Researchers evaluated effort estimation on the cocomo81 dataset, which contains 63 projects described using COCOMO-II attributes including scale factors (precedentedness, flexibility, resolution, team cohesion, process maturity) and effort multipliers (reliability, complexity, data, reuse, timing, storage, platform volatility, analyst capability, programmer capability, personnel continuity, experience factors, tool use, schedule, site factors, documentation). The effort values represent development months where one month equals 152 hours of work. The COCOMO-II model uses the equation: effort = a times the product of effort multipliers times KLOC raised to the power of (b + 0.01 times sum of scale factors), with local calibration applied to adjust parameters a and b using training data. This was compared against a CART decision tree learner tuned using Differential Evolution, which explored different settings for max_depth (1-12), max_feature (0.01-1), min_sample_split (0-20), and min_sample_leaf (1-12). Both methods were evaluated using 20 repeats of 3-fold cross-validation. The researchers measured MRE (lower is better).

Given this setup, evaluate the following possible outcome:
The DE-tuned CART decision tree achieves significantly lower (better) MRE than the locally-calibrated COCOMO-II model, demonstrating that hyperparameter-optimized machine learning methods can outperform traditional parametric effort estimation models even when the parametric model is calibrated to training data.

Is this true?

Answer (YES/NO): NO